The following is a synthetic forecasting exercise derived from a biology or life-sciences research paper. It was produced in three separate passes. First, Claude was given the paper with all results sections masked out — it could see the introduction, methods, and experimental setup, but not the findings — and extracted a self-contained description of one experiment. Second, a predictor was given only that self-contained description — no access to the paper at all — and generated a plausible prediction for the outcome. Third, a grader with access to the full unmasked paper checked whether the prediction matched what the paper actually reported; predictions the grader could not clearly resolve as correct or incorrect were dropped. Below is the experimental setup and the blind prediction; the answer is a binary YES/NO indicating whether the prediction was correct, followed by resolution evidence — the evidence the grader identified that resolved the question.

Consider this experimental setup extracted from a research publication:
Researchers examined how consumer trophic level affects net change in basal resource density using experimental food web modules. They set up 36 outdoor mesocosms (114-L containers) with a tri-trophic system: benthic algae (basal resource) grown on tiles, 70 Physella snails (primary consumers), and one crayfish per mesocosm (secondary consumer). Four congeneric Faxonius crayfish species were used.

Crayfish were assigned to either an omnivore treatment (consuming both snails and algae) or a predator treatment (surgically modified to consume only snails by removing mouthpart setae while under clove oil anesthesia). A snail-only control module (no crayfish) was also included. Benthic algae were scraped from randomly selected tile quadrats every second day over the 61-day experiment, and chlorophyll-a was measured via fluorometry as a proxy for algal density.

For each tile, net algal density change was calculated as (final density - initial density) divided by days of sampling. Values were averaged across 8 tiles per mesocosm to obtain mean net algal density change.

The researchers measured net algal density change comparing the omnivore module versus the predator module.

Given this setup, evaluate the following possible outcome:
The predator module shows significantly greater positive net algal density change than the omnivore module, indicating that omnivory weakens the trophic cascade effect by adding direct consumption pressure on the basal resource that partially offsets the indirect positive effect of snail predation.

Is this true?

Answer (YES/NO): NO